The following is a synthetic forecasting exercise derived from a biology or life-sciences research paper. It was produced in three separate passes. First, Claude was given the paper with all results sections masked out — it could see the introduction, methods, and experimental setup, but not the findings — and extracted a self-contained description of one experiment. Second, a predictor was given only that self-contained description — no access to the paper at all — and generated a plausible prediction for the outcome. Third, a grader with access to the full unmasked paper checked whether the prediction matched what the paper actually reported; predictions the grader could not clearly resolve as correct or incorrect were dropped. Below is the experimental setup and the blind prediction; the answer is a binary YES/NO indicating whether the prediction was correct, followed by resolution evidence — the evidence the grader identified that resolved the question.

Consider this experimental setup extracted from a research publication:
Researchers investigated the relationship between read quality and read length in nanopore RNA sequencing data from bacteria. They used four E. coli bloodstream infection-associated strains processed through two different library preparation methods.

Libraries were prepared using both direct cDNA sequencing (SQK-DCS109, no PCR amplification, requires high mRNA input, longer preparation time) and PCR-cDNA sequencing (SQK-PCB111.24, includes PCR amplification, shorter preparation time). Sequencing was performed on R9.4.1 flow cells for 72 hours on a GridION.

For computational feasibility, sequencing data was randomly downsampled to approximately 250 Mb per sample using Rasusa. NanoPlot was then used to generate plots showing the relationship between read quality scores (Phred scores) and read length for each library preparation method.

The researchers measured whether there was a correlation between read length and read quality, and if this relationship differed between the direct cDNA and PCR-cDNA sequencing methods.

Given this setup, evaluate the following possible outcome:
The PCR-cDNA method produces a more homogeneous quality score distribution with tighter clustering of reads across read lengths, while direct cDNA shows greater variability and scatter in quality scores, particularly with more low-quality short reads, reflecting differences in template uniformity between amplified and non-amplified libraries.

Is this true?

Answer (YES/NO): NO